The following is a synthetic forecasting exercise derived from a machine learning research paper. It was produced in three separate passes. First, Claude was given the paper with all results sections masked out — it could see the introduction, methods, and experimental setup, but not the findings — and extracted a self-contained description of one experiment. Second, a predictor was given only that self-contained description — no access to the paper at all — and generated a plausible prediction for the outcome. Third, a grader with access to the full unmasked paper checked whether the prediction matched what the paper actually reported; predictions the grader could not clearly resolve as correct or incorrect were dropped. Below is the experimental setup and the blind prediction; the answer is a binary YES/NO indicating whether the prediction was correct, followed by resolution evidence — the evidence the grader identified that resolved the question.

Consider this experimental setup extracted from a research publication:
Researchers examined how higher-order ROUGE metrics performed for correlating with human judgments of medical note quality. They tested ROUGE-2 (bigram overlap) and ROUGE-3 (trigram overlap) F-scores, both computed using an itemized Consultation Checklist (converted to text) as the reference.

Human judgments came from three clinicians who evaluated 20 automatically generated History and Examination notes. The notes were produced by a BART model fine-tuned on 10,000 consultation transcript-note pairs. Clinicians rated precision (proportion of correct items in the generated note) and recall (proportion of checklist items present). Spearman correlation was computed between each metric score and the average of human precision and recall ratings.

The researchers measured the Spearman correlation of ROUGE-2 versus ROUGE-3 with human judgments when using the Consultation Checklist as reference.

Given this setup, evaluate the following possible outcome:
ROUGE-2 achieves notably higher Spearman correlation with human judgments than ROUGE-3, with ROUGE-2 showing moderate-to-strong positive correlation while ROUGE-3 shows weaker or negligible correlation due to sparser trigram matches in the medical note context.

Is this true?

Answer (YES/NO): NO